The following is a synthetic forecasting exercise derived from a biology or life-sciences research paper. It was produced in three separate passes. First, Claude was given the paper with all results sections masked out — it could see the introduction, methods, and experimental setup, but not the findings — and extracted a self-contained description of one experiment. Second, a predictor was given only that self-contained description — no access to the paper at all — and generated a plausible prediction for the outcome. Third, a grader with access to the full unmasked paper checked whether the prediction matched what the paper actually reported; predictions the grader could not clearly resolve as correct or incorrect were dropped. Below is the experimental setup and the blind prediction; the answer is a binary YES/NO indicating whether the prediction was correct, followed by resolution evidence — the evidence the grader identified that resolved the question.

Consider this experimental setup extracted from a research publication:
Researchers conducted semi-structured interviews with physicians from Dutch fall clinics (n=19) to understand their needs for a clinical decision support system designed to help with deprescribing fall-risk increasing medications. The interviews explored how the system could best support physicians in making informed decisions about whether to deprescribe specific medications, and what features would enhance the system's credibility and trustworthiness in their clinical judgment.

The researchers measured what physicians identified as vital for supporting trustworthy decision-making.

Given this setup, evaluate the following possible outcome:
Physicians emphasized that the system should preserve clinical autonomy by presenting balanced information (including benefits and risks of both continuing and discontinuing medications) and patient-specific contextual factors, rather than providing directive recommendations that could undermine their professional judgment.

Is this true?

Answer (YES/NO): NO